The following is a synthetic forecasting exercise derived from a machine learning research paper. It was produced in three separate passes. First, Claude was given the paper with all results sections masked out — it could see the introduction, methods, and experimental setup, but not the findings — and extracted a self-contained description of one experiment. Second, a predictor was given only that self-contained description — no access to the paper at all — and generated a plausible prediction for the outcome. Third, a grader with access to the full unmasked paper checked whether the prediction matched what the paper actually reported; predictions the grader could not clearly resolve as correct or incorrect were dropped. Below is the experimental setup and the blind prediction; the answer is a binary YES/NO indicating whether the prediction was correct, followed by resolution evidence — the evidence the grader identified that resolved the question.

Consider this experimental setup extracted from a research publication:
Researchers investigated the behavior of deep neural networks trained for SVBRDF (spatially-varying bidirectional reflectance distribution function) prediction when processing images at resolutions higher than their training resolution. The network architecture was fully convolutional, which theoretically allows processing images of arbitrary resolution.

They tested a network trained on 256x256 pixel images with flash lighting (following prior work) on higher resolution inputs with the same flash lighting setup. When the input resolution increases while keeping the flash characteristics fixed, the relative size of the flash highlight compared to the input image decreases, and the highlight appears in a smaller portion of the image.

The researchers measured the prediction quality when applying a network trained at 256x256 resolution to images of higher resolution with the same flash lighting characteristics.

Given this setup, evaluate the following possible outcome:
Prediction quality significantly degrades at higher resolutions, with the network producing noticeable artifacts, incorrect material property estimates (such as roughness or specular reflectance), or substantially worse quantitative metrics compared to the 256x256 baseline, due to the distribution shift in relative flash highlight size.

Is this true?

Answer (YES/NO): YES